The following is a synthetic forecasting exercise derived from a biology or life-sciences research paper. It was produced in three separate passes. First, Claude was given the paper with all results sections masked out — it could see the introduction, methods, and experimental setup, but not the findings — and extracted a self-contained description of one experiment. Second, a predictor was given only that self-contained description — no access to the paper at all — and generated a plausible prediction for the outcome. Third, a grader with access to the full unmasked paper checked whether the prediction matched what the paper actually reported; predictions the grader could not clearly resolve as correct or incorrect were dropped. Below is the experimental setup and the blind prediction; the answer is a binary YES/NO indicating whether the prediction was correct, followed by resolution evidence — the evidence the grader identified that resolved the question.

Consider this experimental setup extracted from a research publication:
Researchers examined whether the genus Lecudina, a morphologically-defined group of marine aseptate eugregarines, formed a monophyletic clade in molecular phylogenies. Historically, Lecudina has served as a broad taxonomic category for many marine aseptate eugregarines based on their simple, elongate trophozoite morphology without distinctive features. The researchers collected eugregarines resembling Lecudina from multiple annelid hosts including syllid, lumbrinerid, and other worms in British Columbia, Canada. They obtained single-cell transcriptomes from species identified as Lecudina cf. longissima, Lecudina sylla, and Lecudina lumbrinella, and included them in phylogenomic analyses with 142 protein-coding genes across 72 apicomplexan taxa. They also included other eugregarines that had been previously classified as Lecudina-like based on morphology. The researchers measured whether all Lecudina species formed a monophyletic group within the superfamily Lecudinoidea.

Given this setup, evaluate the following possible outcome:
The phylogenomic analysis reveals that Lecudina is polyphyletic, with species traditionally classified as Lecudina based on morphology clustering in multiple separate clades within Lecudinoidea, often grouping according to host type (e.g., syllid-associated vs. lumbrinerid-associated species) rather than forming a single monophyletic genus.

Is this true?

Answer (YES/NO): NO